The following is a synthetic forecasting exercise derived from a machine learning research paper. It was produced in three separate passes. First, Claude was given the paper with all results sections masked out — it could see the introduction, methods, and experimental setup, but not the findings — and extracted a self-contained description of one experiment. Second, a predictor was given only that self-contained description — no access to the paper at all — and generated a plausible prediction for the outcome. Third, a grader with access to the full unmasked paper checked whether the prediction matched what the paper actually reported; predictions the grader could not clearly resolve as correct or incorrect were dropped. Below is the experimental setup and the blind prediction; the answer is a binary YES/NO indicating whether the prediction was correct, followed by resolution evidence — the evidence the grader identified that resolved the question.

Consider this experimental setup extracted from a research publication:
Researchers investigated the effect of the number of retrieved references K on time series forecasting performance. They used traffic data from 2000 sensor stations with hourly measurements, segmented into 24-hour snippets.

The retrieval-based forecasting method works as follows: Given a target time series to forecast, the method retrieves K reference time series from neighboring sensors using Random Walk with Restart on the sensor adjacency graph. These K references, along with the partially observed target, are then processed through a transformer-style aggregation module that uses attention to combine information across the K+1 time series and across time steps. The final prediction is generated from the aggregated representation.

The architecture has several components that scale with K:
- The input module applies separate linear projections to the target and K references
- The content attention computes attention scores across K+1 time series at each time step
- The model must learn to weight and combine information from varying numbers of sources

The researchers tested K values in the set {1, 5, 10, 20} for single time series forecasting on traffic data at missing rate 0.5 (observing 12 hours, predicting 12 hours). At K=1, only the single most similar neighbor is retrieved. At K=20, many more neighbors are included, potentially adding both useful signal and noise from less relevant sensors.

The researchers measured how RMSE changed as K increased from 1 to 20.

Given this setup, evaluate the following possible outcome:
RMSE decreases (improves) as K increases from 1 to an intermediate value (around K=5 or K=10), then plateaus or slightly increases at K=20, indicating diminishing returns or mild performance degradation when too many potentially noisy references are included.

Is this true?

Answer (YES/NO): YES